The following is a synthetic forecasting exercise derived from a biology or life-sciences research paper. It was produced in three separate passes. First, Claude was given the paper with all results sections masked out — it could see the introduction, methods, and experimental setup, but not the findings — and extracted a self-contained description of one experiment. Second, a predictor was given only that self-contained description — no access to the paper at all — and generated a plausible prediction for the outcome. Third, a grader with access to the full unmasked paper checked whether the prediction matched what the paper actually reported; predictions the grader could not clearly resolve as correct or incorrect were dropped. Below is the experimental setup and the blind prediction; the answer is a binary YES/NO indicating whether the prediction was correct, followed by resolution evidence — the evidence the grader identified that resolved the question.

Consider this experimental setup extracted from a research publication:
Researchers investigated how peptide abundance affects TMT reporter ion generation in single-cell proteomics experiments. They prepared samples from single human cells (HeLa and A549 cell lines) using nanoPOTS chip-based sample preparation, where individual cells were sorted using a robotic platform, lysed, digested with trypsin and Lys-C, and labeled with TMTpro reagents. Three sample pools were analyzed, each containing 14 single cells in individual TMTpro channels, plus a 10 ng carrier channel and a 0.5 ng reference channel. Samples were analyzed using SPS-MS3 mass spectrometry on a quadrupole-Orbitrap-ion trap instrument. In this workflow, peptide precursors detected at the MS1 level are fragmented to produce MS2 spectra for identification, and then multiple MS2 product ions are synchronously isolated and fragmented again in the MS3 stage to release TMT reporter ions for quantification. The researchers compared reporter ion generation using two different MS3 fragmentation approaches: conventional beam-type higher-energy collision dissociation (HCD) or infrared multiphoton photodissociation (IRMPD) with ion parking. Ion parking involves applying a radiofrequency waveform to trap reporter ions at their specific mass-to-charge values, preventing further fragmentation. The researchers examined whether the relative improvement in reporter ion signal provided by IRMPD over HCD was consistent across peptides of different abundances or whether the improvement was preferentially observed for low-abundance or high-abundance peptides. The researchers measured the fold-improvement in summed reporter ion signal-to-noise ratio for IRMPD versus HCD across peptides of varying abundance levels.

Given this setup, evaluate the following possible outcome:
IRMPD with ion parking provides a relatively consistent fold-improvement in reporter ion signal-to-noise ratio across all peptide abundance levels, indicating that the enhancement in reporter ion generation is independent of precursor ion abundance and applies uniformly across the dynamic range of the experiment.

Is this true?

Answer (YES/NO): NO